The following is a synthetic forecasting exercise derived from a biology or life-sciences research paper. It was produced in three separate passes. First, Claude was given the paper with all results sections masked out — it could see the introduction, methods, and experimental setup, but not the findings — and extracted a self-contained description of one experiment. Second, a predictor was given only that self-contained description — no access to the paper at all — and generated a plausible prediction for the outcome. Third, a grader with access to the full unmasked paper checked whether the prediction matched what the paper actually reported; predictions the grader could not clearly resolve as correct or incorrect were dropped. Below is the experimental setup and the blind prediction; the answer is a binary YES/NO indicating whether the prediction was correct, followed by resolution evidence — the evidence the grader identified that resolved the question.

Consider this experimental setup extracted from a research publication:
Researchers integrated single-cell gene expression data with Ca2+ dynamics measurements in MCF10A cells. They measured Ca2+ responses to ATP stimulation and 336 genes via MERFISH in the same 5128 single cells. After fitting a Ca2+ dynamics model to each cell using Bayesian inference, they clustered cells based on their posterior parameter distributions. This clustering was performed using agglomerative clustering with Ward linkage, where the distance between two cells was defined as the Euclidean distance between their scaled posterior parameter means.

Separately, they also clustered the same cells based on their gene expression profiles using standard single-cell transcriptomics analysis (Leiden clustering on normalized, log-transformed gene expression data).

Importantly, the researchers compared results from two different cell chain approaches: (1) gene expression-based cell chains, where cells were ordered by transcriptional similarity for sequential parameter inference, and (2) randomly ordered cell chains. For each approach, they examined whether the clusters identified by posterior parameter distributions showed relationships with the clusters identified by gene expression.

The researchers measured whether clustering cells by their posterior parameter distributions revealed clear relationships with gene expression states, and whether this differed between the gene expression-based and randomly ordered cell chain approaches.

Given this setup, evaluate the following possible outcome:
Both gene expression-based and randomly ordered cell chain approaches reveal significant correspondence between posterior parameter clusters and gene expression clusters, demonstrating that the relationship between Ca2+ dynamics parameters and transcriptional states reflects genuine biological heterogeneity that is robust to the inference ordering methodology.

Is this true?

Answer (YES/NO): NO